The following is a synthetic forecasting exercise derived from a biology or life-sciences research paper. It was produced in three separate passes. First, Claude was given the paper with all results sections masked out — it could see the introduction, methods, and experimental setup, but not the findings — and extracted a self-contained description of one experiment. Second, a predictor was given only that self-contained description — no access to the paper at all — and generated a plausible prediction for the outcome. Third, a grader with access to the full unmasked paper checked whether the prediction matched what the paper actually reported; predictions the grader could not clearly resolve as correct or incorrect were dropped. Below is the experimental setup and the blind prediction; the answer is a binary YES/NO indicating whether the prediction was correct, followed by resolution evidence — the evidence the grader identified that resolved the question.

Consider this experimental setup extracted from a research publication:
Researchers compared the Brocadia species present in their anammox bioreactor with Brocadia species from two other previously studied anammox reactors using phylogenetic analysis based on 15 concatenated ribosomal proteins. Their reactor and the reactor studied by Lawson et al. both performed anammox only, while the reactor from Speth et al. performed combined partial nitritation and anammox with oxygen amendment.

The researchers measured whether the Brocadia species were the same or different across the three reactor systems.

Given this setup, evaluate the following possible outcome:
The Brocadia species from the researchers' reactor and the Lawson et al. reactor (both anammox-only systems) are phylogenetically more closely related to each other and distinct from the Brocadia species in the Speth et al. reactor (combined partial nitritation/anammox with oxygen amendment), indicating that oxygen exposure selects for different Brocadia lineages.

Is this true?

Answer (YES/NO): NO